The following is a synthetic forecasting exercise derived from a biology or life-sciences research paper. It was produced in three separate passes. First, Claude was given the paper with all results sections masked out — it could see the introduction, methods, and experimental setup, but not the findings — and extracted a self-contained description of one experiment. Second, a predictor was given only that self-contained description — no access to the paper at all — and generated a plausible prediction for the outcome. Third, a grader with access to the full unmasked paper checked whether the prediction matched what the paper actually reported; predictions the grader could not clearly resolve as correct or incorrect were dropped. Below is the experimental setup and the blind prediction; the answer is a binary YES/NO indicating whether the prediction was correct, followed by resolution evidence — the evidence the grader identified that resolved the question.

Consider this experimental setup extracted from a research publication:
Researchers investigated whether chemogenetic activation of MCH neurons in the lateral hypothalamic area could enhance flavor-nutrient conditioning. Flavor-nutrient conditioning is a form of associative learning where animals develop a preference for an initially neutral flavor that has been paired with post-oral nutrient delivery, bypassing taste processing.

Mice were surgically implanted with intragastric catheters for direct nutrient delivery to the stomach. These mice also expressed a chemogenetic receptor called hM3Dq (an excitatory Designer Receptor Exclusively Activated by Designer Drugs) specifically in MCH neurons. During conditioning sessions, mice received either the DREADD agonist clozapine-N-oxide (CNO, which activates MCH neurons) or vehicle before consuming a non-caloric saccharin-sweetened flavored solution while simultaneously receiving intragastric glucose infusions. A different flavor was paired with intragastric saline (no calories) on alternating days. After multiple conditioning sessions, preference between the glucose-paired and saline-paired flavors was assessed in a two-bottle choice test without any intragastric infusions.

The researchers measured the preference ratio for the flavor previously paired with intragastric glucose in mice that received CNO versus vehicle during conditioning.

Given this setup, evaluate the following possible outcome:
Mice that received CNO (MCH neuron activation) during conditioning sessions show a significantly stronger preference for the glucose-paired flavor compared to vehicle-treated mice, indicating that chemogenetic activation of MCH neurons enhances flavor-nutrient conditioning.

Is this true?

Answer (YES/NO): YES